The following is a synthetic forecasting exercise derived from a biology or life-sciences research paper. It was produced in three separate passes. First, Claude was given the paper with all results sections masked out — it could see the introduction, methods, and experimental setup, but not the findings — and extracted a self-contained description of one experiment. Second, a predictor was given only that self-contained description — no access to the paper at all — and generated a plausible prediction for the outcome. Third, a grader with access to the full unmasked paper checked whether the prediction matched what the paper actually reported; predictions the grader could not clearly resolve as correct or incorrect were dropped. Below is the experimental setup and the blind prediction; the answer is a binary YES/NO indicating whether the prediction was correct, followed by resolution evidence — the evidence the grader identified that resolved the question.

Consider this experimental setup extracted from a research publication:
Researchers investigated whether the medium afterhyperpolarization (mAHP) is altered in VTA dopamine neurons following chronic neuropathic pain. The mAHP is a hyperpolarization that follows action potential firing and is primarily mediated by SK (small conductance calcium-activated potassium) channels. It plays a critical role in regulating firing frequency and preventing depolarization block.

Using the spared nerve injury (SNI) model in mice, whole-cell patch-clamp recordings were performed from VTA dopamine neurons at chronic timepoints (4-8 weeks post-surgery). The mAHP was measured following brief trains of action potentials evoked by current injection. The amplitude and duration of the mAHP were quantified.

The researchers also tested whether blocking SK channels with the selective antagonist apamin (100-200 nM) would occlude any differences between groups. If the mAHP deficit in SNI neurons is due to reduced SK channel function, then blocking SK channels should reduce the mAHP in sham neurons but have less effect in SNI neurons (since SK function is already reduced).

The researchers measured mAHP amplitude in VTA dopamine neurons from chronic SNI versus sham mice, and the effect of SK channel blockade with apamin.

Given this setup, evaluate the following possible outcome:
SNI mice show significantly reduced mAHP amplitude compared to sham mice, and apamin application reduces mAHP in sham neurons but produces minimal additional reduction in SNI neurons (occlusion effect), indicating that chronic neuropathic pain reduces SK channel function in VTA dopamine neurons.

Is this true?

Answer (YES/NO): NO